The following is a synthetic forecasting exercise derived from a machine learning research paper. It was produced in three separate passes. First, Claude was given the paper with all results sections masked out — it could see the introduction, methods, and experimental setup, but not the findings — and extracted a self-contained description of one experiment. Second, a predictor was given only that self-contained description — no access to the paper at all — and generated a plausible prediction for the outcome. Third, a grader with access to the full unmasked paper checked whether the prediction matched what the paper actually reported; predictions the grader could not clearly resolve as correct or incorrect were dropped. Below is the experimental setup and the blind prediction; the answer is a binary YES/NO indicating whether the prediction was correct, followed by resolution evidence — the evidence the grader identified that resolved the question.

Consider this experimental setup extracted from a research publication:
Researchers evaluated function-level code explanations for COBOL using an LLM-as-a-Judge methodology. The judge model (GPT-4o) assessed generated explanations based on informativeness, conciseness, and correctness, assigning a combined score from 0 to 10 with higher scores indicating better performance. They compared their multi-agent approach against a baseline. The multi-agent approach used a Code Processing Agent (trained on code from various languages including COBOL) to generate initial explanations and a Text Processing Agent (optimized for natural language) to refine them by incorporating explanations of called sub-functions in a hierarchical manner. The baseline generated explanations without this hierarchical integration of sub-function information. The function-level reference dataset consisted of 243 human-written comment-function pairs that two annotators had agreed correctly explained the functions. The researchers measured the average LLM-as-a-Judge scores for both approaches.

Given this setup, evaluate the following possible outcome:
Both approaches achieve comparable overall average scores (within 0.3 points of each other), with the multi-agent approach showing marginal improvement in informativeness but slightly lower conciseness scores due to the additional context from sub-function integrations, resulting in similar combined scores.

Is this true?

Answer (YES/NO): NO